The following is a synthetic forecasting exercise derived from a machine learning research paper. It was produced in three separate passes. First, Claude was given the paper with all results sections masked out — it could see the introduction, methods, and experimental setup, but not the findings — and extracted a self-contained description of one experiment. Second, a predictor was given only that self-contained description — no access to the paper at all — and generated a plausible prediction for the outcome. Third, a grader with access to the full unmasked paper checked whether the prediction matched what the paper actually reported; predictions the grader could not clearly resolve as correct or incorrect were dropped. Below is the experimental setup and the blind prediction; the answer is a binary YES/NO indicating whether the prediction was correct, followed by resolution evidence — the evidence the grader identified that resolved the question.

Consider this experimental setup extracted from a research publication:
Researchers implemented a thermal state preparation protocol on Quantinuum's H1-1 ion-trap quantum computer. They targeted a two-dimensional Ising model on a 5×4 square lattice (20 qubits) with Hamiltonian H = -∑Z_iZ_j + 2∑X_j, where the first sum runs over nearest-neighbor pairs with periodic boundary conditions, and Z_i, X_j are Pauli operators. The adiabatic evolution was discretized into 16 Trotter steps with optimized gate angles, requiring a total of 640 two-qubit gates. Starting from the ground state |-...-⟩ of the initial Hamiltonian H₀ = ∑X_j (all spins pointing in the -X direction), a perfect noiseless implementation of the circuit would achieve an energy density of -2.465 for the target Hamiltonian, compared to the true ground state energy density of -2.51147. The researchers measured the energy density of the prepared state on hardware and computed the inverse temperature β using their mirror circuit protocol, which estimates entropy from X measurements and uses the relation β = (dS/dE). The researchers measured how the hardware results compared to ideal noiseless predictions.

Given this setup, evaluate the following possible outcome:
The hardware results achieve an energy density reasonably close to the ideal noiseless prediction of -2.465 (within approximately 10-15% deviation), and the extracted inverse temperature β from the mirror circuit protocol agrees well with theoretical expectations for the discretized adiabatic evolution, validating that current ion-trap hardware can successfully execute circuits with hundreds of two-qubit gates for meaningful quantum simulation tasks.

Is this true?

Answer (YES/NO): NO